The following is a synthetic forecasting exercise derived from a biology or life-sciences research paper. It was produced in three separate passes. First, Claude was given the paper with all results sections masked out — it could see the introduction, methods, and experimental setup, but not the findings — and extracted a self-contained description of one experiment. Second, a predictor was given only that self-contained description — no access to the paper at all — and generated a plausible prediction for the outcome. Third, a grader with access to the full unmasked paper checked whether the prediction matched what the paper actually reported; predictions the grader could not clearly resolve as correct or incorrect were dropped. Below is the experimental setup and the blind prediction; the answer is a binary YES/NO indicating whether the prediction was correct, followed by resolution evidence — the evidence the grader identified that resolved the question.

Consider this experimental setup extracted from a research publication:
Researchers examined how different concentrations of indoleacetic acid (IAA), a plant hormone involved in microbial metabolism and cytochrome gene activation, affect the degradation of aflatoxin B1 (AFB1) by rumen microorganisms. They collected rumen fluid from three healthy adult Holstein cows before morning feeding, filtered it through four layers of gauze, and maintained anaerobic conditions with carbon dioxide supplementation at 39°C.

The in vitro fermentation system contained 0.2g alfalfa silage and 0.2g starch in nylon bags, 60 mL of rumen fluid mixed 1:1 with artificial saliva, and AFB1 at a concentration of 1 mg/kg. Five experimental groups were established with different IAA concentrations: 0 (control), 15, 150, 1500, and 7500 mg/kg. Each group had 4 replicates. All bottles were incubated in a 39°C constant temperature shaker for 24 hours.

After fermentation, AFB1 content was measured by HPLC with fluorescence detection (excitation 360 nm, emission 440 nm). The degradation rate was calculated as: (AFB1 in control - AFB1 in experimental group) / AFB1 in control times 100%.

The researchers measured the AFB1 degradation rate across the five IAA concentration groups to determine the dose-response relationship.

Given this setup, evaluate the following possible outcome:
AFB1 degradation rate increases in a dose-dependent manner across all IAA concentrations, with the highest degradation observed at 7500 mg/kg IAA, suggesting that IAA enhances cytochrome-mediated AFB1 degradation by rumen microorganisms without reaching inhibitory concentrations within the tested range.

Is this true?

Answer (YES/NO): YES